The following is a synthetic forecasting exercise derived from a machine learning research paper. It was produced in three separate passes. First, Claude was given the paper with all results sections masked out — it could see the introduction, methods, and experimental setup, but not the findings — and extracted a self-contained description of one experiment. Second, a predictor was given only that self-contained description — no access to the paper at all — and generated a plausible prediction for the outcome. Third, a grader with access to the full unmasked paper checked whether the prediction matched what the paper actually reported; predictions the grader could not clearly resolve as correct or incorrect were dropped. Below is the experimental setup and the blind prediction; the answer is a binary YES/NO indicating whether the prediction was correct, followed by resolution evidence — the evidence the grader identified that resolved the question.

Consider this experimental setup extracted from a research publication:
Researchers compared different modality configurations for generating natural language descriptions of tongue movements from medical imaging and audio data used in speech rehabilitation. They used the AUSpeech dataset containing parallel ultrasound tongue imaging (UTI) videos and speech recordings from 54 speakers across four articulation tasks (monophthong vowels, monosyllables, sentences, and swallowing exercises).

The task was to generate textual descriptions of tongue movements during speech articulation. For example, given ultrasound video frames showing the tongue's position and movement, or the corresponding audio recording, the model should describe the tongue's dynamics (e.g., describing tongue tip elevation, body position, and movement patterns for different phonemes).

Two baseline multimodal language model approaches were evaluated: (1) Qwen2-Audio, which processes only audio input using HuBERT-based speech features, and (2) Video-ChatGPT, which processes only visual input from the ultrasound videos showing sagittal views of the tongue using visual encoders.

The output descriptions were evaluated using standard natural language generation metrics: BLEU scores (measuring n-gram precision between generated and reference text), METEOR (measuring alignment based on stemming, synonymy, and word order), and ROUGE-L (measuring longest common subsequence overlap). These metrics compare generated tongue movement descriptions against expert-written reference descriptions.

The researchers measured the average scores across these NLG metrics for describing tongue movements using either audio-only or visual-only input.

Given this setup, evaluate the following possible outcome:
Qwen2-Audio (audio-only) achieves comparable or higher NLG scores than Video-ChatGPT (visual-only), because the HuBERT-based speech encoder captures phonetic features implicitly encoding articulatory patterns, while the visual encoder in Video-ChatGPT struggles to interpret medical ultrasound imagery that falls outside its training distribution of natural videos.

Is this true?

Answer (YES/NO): YES